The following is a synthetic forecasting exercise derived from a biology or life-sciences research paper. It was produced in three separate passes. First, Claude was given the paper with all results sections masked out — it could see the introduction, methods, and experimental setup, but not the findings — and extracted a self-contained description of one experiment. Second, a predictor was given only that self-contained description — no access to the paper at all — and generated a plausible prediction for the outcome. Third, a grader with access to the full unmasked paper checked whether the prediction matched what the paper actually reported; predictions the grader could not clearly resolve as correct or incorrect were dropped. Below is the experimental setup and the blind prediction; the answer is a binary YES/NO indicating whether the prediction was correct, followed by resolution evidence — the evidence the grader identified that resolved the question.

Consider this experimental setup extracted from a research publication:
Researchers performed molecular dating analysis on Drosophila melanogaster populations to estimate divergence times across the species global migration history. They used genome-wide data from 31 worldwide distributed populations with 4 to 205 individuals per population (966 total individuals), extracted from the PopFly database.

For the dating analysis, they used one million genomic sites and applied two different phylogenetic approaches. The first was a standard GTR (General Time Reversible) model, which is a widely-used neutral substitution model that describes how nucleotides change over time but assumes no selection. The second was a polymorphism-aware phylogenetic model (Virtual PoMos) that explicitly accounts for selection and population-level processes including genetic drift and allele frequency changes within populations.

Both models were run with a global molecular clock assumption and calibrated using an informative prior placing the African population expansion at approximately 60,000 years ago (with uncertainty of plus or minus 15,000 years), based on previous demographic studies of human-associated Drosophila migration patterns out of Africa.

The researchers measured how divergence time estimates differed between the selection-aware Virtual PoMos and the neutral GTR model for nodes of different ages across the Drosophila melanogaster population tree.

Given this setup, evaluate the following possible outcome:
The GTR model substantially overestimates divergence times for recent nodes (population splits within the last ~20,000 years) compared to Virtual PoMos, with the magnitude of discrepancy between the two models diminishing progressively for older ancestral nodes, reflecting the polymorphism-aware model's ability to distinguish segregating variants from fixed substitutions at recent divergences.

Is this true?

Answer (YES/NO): NO